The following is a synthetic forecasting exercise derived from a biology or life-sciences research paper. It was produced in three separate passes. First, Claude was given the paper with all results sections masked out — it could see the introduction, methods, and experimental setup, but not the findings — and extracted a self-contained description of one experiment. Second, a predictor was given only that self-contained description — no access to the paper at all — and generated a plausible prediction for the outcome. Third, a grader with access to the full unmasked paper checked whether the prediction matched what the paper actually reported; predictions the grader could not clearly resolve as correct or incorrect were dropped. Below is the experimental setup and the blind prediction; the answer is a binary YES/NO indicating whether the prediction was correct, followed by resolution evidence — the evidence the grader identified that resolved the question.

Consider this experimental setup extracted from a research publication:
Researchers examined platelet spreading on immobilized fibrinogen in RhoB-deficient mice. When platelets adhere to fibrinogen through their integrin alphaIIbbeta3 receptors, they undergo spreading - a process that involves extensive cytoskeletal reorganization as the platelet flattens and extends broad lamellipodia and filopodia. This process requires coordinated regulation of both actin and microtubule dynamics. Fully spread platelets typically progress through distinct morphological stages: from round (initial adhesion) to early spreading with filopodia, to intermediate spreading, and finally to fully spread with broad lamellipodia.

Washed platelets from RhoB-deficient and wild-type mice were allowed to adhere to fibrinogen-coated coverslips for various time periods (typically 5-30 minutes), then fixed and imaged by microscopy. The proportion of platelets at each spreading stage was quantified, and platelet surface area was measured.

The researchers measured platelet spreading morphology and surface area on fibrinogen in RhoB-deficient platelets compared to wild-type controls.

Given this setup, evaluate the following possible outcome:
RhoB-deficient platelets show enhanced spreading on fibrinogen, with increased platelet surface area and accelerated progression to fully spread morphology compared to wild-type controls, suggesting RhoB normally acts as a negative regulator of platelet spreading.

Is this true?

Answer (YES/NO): NO